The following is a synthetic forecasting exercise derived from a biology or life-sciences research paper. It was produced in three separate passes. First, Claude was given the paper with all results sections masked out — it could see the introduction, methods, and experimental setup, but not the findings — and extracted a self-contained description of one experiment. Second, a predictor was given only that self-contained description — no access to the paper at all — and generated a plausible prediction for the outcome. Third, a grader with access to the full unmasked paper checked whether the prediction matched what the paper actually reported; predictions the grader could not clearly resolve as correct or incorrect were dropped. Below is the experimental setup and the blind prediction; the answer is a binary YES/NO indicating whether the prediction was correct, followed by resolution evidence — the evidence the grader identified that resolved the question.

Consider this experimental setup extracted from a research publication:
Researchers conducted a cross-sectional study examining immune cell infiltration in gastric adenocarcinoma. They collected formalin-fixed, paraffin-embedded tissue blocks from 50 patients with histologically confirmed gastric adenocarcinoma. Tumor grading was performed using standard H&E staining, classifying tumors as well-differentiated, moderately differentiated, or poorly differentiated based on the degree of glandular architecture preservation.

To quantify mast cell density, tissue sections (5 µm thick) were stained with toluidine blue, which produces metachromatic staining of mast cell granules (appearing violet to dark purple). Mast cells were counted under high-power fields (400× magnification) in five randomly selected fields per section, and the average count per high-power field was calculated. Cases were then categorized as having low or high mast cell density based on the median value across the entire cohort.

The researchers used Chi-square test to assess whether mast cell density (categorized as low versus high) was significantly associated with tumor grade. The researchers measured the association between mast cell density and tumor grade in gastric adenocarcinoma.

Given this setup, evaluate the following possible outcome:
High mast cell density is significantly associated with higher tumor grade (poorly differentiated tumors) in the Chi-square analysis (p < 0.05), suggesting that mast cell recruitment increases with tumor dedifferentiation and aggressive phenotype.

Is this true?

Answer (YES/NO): YES